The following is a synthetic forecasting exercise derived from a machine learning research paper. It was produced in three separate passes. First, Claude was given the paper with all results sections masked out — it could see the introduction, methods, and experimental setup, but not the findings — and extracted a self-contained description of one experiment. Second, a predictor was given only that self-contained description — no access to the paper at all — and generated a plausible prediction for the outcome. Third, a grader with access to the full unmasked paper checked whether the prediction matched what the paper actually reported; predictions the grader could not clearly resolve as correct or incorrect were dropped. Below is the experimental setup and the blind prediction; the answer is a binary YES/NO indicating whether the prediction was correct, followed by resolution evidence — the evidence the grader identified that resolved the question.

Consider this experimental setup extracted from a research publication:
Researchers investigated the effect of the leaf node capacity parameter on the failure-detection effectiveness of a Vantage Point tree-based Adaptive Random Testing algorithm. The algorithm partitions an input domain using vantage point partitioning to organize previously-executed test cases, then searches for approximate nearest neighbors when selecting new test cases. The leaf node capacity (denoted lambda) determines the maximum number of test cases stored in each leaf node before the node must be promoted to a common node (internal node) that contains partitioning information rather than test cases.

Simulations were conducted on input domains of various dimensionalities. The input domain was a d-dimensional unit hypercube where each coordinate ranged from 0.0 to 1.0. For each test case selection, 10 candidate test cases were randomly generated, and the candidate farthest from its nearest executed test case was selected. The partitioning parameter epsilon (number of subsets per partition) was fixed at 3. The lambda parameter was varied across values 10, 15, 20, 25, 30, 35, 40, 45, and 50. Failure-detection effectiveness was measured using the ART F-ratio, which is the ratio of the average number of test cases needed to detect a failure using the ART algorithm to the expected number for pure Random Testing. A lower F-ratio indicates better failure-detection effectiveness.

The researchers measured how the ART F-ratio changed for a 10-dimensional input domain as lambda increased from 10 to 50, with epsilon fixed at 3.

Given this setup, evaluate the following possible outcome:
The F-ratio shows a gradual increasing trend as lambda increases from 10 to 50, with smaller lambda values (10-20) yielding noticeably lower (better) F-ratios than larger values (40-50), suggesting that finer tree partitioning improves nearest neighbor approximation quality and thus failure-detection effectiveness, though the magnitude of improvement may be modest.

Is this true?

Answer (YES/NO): YES